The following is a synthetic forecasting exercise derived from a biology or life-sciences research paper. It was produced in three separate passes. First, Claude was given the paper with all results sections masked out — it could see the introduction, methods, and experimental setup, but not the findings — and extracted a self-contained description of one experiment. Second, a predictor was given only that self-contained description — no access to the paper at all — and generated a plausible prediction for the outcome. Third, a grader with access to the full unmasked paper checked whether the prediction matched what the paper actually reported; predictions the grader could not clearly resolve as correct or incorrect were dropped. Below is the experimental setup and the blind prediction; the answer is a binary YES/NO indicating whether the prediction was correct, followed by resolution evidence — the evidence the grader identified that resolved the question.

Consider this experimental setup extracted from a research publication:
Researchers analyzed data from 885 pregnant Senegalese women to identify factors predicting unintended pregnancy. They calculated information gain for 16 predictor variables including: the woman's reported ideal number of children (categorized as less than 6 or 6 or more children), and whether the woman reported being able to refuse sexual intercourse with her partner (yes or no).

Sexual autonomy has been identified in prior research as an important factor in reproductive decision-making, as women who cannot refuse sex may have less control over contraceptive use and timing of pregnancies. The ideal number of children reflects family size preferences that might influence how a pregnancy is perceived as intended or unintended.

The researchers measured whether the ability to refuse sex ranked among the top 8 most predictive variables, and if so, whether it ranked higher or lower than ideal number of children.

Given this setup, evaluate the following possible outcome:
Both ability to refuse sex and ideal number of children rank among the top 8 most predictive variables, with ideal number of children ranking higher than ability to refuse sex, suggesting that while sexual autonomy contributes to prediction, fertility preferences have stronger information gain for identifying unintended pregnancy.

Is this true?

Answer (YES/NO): NO